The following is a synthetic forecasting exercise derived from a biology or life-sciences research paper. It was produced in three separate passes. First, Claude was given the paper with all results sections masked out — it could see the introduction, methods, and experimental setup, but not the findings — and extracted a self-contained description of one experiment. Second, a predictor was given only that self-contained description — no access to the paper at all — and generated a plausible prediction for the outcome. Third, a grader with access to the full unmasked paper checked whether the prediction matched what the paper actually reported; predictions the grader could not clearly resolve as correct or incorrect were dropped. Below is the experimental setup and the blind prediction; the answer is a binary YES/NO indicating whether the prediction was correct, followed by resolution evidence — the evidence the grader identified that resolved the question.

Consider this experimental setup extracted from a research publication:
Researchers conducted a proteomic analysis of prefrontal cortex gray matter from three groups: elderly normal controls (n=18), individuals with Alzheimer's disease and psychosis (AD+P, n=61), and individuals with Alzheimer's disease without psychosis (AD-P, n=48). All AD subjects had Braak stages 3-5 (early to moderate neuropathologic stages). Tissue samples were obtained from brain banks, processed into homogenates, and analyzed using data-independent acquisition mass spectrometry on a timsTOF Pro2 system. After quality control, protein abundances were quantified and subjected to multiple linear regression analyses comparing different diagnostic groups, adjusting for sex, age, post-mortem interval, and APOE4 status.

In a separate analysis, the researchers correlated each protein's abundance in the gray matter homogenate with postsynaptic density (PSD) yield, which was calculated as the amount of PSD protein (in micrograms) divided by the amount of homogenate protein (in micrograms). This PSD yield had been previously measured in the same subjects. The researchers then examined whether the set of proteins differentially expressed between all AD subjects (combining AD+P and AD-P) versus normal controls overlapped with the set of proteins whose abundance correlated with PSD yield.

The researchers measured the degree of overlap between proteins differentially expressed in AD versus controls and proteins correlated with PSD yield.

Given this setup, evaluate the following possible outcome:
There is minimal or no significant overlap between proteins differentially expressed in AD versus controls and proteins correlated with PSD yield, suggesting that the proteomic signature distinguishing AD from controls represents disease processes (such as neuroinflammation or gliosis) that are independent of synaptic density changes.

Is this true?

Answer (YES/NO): YES